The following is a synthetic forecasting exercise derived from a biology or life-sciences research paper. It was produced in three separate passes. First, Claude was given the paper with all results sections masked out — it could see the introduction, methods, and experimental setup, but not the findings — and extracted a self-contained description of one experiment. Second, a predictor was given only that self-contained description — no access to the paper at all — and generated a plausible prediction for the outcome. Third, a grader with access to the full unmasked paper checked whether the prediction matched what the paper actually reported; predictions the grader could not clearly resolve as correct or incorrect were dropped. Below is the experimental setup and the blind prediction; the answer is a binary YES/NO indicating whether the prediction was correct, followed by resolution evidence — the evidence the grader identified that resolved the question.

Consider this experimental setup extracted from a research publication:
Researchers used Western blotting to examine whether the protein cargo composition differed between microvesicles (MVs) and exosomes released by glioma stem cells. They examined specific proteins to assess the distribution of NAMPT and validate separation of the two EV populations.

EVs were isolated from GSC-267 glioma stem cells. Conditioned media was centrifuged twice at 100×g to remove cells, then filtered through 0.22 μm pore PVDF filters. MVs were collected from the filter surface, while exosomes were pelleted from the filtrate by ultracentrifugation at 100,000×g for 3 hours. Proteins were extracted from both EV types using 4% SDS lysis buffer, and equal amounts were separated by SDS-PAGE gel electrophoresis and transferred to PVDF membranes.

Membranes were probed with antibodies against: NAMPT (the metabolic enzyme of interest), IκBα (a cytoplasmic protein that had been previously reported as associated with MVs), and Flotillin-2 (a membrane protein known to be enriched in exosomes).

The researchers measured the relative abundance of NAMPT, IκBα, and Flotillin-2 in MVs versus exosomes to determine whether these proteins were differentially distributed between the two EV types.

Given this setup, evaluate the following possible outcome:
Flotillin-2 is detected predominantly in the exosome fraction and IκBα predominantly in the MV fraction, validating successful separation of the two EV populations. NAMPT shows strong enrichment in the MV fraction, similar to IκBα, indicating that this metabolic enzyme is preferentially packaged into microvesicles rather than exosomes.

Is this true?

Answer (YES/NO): NO